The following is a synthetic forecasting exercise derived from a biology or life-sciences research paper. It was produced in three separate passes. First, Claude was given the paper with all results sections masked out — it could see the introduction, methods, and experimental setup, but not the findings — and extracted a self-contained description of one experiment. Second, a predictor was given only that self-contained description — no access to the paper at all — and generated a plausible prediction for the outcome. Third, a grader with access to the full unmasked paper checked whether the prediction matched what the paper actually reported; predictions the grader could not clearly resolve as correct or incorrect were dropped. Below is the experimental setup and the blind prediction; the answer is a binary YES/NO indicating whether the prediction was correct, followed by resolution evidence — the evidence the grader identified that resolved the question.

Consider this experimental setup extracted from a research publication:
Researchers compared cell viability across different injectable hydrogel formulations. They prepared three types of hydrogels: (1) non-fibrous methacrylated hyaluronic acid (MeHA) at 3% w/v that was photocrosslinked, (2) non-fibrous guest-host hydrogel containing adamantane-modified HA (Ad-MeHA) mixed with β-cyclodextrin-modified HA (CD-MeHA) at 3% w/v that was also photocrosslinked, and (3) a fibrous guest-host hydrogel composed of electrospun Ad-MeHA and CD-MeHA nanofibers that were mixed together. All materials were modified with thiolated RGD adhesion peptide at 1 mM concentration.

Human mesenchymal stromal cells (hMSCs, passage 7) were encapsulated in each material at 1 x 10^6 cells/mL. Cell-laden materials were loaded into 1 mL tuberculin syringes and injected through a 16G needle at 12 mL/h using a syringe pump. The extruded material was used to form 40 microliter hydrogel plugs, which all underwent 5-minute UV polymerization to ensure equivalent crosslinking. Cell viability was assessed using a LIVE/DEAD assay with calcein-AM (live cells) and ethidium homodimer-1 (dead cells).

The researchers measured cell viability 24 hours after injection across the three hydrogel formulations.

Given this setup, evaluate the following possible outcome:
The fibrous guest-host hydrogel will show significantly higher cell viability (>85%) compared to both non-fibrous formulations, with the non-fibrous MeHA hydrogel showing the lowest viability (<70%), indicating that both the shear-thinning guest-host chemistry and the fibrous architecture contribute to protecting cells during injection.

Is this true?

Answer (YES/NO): NO